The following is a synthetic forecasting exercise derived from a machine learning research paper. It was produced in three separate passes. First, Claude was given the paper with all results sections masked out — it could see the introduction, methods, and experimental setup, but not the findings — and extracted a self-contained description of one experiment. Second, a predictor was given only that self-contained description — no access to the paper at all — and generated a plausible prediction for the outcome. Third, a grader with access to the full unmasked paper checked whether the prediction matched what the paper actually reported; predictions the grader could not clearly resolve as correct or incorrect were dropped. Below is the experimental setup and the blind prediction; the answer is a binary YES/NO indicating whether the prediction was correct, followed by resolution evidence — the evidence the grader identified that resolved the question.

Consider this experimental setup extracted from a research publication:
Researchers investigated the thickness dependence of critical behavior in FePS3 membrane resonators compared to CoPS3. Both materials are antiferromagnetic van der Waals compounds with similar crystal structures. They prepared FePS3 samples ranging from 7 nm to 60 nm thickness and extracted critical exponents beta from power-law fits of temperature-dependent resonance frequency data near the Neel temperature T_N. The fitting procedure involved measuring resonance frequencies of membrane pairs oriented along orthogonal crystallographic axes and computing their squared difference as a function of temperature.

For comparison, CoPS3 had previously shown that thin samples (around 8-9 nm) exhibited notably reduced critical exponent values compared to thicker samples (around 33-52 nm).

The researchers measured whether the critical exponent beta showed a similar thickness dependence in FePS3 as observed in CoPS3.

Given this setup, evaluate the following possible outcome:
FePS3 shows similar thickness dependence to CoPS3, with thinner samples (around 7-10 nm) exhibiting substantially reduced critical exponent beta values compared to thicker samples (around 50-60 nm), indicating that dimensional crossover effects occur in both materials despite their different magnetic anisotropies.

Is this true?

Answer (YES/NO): NO